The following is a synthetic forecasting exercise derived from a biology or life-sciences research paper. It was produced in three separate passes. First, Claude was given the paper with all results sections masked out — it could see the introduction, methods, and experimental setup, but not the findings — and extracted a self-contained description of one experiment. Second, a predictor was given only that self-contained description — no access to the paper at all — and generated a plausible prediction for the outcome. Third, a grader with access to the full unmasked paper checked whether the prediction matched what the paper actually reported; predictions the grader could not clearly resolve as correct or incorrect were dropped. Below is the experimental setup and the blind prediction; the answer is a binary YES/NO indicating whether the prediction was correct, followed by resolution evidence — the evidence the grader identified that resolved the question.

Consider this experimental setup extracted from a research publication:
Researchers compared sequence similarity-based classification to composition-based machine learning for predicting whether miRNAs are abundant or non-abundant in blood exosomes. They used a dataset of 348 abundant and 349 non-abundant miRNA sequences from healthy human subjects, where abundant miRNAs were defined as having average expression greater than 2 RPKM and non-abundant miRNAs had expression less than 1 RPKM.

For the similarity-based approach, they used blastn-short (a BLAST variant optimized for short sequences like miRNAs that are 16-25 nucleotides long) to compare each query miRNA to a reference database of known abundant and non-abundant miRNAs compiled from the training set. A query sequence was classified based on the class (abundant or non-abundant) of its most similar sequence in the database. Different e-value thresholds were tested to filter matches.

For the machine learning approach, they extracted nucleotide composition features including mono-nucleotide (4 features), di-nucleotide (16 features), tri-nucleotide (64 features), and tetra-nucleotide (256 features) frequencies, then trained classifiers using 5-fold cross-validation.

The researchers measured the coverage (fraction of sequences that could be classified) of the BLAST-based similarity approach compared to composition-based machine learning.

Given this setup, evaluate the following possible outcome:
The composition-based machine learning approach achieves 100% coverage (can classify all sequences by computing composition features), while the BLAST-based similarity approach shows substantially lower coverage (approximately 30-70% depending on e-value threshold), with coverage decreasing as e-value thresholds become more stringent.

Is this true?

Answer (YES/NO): NO